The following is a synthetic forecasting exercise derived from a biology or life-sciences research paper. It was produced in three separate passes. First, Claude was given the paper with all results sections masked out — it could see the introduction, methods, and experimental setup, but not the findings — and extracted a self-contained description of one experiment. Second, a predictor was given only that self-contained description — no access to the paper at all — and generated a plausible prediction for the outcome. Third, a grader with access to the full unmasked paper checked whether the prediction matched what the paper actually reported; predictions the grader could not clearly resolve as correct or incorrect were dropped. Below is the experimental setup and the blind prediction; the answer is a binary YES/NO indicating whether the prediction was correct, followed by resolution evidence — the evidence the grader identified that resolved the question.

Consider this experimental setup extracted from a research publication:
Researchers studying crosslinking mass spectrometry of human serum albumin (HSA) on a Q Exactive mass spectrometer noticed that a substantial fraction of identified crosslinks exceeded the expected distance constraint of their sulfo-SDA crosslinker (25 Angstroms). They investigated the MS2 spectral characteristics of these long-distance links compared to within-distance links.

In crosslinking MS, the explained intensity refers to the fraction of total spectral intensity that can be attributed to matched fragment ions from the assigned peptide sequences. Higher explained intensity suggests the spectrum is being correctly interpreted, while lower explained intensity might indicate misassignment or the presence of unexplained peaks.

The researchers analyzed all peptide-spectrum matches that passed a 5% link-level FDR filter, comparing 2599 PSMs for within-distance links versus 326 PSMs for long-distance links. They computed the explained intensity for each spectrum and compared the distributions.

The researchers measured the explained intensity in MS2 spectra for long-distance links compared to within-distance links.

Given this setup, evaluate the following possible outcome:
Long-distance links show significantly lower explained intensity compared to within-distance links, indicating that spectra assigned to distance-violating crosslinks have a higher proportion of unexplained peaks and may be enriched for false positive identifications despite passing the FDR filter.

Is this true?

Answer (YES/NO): YES